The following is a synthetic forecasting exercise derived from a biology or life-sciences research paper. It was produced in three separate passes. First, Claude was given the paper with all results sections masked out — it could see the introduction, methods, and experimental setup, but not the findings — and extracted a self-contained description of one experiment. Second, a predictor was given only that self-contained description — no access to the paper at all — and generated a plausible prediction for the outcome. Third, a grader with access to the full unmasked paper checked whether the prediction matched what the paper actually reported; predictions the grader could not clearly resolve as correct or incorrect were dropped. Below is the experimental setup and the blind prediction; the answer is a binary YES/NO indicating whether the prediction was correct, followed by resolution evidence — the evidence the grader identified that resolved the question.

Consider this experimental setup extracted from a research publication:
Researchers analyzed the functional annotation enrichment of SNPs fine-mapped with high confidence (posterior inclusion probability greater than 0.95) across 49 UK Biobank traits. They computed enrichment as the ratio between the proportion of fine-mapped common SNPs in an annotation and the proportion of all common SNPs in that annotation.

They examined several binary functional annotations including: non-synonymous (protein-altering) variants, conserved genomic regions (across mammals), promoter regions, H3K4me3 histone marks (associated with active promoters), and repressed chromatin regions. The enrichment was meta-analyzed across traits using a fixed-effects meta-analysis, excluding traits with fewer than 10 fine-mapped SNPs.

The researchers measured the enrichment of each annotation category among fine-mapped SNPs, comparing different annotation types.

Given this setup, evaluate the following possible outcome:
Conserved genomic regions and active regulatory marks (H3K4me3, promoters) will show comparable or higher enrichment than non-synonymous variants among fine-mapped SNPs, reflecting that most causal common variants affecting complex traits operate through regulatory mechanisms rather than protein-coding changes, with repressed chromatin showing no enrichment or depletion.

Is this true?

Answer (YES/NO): NO